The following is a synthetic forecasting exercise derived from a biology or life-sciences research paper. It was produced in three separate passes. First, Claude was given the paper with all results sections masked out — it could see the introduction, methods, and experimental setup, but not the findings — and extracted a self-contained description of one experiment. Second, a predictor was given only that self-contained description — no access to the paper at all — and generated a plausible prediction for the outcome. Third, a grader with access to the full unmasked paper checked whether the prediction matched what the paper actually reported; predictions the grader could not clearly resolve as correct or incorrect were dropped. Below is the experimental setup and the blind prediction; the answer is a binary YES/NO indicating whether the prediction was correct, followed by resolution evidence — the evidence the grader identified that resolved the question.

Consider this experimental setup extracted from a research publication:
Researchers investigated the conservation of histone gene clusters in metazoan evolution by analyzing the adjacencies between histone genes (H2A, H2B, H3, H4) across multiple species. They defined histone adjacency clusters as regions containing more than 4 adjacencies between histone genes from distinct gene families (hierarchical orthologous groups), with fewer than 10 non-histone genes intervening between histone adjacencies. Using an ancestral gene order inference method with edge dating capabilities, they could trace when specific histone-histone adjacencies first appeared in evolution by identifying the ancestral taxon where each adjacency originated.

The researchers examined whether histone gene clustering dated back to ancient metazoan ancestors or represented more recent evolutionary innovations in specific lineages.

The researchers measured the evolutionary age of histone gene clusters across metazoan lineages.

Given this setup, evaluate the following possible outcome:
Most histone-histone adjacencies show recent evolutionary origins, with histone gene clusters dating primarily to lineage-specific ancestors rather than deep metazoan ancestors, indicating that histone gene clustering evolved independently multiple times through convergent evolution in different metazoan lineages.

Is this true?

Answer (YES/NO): NO